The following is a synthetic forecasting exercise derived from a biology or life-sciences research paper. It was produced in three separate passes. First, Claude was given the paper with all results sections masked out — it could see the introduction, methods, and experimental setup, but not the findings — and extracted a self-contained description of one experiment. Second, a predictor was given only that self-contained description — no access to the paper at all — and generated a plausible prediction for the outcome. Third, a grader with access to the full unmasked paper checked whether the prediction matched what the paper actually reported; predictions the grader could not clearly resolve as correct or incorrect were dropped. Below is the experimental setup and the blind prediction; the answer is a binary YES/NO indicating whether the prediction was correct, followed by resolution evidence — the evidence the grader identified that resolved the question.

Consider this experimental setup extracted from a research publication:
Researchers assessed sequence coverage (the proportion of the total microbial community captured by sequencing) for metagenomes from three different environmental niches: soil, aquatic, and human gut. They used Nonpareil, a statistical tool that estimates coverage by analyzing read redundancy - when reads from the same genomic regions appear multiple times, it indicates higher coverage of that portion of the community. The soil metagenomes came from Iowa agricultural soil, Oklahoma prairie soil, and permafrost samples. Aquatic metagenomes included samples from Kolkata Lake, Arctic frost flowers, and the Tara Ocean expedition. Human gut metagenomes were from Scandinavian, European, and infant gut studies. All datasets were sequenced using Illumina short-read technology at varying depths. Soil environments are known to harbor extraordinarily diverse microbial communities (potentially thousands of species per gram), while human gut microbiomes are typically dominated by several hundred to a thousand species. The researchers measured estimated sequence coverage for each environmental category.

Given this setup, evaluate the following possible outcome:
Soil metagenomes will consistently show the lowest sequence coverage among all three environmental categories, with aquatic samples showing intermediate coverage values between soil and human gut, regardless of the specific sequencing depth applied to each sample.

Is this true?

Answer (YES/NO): NO